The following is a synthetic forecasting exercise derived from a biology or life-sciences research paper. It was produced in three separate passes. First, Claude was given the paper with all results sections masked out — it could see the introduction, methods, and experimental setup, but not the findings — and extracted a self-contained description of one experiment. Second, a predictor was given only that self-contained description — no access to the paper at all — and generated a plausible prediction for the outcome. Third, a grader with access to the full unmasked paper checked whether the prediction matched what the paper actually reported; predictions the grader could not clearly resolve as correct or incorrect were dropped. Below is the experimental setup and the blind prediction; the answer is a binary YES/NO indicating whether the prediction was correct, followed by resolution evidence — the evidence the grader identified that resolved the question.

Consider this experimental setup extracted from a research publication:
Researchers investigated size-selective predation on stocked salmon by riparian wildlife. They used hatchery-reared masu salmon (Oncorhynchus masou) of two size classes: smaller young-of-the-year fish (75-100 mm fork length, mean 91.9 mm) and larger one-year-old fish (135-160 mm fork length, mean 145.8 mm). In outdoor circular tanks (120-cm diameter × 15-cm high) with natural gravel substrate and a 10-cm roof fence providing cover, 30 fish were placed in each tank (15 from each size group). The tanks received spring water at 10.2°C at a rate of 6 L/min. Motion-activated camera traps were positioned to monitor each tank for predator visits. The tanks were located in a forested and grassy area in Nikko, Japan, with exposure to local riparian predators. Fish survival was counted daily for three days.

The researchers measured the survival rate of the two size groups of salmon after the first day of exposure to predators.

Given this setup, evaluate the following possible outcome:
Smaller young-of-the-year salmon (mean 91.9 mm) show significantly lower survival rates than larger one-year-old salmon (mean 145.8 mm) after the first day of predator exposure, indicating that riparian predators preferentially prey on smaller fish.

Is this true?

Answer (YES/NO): NO